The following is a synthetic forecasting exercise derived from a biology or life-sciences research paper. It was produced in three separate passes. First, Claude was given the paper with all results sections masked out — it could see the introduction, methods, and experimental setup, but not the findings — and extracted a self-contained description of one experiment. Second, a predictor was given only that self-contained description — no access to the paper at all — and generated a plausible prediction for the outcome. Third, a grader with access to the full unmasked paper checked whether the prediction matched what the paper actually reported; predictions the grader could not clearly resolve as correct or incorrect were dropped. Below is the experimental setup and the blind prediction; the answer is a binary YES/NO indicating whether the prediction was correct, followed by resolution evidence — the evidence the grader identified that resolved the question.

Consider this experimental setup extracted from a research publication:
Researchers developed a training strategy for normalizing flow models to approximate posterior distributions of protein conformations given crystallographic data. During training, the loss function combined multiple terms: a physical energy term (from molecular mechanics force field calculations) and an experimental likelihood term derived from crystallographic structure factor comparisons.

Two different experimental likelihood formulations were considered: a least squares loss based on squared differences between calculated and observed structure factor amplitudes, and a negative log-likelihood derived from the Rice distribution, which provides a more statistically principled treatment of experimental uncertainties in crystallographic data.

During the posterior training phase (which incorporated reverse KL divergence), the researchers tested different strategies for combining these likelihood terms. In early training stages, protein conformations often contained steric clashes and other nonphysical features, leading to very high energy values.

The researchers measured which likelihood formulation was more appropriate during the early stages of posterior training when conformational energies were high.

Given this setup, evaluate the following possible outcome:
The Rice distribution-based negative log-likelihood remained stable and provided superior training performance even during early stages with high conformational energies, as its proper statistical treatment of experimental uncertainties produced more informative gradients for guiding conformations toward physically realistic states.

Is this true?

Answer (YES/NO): NO